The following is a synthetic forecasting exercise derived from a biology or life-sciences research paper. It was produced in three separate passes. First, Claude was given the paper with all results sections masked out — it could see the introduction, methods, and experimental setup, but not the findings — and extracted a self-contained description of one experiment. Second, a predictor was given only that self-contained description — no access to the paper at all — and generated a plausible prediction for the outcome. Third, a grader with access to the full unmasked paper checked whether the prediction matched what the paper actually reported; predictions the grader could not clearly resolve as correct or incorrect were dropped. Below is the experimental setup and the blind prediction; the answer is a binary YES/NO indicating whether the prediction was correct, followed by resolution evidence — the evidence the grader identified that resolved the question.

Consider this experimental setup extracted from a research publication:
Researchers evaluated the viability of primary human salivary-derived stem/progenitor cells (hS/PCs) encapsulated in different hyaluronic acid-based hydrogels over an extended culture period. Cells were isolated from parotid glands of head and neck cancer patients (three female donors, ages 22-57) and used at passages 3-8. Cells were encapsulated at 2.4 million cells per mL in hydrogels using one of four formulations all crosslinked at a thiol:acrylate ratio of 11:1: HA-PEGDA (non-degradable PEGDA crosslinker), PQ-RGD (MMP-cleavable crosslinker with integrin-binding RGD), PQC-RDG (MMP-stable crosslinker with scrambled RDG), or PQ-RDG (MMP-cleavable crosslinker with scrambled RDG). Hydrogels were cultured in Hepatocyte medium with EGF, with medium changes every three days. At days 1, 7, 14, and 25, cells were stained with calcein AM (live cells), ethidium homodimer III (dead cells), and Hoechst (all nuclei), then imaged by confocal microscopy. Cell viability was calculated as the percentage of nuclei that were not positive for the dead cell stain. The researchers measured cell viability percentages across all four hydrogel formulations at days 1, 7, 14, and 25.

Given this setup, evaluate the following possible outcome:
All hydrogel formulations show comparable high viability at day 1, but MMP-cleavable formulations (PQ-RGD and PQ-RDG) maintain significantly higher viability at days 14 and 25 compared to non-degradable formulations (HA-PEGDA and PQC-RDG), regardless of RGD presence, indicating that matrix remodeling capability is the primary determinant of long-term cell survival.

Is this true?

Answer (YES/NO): NO